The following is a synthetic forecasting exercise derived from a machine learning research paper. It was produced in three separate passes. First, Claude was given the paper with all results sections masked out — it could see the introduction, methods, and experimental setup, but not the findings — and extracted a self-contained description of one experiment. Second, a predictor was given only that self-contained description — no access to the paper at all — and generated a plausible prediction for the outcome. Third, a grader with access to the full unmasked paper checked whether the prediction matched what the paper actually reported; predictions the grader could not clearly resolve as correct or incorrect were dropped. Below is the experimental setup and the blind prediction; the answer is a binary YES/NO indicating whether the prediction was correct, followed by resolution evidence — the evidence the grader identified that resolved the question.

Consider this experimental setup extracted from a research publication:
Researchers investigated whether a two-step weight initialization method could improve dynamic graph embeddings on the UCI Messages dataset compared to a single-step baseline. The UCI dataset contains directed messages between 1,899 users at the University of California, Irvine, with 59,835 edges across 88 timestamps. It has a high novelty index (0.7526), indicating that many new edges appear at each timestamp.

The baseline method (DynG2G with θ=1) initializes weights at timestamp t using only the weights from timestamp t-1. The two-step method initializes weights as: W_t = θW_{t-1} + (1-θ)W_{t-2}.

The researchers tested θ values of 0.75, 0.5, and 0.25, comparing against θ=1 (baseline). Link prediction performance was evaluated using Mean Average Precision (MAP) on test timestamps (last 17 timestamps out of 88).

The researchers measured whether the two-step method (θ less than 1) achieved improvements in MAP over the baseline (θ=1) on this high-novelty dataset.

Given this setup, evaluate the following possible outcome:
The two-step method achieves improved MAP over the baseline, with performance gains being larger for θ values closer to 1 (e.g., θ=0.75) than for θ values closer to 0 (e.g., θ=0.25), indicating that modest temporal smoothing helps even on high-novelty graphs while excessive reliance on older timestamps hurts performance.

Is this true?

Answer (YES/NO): NO